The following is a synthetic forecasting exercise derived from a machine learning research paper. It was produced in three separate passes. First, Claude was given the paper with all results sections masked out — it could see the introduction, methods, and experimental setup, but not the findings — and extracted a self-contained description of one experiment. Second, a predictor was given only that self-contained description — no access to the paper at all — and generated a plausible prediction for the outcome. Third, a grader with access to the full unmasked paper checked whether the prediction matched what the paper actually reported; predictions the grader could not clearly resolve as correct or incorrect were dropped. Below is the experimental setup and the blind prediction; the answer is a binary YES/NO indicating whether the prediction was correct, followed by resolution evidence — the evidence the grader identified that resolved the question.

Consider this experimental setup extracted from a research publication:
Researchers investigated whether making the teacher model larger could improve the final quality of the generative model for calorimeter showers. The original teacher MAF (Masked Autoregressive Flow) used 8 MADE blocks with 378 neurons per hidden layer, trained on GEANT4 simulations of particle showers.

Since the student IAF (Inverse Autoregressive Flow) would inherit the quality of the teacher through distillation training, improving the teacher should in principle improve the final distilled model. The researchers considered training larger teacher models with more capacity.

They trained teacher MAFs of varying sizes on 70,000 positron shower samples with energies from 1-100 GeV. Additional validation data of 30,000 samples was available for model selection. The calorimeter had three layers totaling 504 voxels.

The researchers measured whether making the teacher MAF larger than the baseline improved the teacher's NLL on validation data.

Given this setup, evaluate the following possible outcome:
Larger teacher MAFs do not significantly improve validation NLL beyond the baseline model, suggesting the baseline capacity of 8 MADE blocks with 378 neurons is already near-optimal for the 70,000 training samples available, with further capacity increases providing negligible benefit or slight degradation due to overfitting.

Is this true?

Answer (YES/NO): YES